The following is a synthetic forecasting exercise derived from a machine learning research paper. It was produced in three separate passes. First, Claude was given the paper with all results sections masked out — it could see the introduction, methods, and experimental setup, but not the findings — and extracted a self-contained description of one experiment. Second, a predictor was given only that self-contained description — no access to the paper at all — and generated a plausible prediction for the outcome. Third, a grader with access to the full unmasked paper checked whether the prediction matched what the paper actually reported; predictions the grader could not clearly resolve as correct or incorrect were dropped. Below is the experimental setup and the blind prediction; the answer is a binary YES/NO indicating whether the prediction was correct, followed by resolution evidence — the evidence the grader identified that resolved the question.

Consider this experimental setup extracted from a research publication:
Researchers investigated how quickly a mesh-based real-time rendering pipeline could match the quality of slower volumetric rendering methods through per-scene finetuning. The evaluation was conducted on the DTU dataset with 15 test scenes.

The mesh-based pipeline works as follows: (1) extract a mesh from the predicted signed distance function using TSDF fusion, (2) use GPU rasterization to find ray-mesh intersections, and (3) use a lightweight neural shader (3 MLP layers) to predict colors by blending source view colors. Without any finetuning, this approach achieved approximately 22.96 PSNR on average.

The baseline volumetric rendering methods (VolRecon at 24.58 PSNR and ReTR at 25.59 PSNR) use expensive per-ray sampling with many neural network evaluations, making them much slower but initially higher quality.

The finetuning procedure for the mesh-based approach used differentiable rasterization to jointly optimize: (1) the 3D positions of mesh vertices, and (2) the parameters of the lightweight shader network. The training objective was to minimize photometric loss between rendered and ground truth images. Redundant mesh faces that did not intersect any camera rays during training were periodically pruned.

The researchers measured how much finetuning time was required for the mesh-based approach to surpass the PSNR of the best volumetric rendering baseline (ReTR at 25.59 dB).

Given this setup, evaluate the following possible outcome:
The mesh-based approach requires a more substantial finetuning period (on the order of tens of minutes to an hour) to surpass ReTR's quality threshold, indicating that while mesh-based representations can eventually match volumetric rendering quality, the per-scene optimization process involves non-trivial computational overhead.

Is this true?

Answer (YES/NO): NO